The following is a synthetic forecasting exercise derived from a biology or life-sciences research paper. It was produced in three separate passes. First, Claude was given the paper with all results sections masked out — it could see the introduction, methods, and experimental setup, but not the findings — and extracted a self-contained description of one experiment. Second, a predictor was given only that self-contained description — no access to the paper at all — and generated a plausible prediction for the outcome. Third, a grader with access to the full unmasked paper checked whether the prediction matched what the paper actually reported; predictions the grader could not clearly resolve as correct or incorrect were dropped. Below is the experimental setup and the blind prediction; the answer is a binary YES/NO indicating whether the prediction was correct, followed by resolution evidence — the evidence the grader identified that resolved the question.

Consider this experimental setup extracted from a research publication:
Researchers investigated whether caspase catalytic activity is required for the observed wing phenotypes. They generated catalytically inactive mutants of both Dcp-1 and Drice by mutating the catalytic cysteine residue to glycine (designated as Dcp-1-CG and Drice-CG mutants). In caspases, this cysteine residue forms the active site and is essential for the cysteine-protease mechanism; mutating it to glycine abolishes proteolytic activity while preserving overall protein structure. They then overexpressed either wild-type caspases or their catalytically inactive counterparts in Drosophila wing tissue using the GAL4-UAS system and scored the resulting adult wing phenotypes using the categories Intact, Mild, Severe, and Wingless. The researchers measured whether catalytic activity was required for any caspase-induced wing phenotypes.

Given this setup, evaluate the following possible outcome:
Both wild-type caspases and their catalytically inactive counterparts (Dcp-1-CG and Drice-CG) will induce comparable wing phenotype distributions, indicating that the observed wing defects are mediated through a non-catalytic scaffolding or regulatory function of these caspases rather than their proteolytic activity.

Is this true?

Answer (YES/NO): NO